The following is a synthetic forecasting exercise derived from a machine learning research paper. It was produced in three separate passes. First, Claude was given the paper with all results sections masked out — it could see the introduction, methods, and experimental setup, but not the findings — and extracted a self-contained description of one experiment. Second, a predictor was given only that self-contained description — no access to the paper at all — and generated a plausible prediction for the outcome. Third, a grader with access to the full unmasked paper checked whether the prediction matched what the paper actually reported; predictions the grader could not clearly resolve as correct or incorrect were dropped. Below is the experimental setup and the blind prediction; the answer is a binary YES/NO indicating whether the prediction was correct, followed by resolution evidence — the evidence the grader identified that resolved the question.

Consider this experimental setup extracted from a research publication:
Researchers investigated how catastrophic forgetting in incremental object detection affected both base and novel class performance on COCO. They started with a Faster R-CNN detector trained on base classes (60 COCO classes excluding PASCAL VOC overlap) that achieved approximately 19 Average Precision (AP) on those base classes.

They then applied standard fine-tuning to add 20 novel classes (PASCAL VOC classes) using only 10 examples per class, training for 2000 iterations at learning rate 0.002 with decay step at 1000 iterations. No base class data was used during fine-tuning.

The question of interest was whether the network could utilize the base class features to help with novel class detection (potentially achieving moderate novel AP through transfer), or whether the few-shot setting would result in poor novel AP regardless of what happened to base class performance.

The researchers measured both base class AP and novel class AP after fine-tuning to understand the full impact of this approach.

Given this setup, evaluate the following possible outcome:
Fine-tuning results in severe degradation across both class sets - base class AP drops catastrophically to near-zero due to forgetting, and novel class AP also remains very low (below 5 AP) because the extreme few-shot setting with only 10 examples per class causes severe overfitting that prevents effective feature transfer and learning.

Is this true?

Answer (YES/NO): NO